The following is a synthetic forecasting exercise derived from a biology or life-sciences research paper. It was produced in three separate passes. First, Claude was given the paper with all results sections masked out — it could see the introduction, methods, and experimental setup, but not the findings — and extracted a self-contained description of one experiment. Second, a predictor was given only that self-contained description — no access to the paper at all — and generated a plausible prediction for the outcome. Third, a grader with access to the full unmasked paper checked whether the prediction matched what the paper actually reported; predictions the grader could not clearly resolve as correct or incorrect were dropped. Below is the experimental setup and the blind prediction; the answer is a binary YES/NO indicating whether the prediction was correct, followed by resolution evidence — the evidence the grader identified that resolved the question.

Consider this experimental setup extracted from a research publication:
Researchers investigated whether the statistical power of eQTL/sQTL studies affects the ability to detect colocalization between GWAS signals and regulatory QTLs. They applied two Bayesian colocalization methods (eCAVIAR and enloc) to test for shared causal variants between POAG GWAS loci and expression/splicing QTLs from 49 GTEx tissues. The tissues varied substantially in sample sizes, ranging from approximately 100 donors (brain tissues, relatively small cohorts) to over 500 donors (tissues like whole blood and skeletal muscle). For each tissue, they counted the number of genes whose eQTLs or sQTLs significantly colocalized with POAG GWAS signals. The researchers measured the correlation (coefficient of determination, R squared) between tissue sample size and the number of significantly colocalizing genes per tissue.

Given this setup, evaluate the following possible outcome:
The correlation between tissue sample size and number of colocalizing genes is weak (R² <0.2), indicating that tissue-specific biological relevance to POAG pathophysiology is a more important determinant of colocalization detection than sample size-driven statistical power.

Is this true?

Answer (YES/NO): NO